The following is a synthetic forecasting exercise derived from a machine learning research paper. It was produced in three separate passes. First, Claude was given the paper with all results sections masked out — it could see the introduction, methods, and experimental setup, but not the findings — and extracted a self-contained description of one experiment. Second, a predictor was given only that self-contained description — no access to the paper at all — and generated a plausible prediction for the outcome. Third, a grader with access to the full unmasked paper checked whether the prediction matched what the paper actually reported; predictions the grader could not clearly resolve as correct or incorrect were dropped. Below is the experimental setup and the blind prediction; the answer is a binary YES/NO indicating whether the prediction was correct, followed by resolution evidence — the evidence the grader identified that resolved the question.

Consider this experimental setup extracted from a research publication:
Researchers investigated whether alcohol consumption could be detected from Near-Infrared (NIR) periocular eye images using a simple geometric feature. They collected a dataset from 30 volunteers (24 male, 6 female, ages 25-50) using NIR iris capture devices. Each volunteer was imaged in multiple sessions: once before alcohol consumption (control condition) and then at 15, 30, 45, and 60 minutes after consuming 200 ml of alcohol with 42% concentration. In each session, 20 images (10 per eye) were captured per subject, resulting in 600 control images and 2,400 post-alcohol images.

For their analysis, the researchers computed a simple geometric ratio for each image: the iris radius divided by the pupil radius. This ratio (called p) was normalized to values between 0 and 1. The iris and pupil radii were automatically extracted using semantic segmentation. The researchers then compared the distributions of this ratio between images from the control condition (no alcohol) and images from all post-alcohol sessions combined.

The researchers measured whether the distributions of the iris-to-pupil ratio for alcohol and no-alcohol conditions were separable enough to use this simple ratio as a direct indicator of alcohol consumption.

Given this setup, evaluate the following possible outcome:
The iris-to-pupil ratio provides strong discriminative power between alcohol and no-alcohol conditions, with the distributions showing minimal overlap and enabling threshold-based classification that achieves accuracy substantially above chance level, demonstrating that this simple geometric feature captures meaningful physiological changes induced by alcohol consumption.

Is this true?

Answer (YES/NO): NO